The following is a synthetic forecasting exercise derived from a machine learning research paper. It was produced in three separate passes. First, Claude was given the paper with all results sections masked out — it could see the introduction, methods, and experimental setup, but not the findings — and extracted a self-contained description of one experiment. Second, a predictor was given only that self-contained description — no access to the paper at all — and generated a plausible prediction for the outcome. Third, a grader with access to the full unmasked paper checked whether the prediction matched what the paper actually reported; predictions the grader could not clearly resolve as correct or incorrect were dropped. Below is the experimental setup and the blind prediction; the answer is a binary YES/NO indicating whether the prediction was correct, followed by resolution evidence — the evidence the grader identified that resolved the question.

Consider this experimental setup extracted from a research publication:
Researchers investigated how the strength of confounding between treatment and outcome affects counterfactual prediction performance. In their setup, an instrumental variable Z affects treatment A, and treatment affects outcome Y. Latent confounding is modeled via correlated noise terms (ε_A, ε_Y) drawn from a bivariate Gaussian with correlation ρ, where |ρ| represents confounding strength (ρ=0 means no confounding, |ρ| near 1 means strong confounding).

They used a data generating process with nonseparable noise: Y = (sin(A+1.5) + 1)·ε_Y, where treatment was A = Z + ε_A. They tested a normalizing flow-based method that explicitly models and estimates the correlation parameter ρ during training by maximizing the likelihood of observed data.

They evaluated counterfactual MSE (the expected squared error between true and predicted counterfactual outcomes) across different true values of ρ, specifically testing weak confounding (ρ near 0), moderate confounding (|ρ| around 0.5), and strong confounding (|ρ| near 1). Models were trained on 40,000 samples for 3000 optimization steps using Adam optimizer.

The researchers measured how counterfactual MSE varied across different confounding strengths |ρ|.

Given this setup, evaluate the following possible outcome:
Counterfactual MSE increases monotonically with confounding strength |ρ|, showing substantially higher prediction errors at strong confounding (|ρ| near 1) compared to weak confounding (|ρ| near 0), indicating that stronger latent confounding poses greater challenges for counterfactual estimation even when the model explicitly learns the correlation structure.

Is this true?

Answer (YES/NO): NO